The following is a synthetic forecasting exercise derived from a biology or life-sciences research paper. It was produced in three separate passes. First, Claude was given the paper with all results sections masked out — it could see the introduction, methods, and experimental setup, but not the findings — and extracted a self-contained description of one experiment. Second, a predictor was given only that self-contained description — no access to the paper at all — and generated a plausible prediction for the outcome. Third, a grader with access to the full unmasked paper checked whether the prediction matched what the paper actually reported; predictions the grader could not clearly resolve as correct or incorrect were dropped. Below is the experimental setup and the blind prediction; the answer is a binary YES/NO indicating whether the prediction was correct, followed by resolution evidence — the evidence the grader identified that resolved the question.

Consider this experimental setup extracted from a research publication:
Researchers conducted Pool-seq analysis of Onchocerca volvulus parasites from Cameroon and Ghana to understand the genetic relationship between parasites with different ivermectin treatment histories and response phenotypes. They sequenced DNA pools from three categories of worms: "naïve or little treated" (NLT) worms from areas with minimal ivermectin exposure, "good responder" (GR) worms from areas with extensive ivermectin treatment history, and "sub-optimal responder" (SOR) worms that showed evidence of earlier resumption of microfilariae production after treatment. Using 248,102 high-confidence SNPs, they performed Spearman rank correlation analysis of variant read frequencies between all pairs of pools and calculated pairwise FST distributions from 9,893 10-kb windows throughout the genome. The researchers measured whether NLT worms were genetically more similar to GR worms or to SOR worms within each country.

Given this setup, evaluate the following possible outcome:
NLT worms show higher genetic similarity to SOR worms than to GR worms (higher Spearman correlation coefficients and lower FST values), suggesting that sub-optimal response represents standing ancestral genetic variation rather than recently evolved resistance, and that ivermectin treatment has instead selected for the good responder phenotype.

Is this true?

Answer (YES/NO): NO